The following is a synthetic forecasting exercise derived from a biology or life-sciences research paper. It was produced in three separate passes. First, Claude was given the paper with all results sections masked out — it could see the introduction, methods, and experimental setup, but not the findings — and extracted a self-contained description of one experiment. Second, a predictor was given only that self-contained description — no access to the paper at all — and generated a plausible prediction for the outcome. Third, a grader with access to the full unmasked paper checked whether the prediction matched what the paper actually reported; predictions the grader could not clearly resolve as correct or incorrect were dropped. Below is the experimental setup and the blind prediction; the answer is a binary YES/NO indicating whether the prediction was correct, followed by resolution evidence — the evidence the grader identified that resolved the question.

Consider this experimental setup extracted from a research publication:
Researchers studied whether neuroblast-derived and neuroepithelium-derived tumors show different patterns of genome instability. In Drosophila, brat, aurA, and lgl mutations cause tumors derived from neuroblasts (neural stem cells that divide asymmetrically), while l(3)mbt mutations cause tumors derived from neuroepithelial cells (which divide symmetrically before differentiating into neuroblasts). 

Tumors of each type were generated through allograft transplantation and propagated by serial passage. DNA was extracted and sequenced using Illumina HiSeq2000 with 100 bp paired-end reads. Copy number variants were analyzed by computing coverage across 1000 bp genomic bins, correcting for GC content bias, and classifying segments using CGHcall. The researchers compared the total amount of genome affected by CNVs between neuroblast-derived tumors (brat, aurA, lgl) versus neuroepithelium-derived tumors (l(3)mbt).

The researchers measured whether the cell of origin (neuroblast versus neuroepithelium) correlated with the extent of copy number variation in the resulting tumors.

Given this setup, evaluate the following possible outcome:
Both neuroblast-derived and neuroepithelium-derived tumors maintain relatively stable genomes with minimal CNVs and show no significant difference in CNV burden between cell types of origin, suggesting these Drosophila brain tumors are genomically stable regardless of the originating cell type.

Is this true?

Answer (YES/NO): NO